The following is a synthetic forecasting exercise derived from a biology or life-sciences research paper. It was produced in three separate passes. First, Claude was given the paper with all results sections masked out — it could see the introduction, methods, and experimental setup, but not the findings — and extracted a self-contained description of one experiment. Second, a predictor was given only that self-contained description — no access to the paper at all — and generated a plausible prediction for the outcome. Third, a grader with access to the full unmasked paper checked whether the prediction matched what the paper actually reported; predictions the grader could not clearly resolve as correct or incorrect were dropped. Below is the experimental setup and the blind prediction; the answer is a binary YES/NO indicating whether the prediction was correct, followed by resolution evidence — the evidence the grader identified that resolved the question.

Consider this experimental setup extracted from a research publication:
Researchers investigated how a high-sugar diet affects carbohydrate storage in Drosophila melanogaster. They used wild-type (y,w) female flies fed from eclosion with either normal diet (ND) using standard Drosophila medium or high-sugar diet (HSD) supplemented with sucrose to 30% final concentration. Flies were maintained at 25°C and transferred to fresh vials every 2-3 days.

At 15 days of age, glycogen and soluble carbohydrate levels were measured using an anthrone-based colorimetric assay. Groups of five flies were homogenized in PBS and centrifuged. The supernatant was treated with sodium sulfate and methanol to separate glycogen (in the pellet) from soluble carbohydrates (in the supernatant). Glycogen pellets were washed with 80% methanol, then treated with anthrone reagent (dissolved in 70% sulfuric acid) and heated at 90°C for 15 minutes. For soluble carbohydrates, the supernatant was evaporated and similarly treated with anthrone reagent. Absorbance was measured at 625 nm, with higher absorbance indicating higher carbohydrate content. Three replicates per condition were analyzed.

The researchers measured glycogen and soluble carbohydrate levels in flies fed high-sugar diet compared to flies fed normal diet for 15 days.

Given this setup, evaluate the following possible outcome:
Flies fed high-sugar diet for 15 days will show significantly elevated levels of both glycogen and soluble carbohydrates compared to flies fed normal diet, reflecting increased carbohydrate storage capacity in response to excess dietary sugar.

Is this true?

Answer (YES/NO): YES